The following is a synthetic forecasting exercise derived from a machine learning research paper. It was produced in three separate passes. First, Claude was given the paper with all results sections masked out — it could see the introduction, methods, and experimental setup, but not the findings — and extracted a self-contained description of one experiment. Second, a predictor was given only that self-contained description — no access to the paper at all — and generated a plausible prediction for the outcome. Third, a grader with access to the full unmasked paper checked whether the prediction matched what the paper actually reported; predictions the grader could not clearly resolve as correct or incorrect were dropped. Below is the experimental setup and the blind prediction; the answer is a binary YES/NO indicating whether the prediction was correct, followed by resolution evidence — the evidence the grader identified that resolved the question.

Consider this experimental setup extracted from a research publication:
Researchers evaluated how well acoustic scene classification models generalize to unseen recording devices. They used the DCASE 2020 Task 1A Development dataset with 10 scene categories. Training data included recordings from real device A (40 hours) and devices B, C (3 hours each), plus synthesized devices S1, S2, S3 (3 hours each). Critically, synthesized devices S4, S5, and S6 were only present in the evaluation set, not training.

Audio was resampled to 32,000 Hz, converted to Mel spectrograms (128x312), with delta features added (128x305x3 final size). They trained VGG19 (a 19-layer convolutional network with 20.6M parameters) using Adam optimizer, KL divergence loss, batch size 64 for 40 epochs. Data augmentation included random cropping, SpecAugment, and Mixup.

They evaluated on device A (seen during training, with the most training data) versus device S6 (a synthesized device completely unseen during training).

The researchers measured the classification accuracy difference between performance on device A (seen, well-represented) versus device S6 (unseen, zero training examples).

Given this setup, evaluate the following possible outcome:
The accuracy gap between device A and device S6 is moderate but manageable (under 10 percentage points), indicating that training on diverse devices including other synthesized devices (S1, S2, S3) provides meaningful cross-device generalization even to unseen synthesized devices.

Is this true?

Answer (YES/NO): NO